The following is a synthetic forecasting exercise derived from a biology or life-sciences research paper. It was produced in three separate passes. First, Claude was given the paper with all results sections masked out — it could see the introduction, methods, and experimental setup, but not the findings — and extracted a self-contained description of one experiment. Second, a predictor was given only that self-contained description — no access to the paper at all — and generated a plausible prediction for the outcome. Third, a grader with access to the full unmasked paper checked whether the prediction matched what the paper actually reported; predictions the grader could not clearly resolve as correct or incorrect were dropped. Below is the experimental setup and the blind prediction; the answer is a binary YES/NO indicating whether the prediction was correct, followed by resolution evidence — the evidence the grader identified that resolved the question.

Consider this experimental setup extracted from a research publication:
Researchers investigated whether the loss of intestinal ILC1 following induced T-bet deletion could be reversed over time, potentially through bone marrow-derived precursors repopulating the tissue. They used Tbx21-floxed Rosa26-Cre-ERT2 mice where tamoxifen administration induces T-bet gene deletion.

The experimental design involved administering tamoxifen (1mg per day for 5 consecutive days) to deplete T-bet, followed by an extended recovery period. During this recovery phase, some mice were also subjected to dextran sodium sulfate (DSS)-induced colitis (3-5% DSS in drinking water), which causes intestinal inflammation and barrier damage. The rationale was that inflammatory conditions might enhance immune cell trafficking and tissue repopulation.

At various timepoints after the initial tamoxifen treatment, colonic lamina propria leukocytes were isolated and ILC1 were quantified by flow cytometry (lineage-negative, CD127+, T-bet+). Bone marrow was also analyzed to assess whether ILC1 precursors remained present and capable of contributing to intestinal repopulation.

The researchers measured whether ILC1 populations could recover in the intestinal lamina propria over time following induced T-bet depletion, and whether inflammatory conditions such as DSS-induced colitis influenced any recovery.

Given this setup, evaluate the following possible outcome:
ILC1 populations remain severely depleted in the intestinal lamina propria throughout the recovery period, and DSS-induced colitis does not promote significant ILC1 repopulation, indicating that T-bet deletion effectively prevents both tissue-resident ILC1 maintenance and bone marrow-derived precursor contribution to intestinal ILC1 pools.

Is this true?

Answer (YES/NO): NO